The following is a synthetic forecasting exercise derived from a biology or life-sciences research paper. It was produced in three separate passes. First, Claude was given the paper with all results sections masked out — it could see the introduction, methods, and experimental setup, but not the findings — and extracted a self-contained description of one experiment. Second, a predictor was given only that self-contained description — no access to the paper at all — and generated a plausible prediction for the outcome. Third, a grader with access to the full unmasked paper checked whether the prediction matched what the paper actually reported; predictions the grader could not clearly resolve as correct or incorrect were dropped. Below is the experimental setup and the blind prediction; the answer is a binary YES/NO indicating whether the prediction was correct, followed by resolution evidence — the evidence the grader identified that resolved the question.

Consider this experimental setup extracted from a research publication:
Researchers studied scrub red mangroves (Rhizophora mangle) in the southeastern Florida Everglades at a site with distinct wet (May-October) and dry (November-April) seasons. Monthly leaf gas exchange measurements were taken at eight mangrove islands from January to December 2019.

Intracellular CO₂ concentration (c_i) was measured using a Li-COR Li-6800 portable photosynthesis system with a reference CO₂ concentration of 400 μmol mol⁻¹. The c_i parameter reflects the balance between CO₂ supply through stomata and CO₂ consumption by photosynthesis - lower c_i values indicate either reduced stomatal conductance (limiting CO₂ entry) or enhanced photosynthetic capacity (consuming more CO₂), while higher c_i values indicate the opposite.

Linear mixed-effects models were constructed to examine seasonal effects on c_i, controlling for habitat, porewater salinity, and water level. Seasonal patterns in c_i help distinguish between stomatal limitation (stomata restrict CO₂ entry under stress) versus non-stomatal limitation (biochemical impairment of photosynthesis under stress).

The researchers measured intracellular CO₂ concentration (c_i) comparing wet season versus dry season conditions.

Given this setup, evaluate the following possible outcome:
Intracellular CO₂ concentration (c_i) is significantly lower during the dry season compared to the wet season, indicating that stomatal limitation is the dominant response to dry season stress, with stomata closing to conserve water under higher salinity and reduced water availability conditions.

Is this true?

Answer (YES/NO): NO